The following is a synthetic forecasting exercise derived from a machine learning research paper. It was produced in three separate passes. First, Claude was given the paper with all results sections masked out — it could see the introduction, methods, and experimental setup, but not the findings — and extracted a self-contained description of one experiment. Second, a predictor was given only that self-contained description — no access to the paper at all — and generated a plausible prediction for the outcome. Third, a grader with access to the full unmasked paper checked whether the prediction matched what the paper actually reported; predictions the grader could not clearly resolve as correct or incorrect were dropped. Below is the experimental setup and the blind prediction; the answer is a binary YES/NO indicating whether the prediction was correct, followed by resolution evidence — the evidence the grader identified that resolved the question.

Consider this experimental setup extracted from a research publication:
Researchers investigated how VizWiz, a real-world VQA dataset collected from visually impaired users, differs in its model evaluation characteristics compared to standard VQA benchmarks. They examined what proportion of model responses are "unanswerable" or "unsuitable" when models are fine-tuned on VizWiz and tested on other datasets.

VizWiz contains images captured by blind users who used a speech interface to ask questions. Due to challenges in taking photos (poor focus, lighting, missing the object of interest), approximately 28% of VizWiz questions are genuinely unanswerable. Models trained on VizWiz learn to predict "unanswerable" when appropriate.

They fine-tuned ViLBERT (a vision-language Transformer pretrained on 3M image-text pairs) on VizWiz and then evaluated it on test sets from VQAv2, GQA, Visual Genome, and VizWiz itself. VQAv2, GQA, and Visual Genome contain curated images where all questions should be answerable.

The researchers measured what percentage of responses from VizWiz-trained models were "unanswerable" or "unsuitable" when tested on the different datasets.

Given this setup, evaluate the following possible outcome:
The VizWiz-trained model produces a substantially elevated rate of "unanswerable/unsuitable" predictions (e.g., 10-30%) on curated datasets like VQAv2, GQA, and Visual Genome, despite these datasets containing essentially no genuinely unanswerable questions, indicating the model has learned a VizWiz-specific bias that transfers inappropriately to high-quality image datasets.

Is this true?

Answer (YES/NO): NO